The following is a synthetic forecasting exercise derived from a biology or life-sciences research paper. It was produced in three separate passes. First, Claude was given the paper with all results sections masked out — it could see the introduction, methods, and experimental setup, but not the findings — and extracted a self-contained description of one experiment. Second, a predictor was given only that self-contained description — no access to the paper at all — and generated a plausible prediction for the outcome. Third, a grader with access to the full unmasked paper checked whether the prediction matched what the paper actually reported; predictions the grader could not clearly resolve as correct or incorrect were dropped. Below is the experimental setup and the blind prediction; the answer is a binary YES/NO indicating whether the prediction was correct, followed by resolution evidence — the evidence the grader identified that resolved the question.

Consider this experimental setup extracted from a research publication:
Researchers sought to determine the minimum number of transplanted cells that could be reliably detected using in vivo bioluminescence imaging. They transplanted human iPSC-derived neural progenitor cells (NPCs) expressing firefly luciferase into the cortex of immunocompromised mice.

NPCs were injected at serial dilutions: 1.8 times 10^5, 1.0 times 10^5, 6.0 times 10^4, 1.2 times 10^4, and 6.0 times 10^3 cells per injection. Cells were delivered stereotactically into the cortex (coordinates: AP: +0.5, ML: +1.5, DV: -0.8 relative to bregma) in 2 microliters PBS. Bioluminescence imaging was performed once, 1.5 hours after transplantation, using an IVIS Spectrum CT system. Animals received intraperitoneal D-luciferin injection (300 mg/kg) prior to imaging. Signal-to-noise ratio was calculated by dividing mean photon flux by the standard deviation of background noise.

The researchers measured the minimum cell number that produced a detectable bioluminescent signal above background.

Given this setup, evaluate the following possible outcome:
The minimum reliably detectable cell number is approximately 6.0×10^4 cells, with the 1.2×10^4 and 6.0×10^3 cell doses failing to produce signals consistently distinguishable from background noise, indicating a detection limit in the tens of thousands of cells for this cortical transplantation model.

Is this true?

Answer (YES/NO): NO